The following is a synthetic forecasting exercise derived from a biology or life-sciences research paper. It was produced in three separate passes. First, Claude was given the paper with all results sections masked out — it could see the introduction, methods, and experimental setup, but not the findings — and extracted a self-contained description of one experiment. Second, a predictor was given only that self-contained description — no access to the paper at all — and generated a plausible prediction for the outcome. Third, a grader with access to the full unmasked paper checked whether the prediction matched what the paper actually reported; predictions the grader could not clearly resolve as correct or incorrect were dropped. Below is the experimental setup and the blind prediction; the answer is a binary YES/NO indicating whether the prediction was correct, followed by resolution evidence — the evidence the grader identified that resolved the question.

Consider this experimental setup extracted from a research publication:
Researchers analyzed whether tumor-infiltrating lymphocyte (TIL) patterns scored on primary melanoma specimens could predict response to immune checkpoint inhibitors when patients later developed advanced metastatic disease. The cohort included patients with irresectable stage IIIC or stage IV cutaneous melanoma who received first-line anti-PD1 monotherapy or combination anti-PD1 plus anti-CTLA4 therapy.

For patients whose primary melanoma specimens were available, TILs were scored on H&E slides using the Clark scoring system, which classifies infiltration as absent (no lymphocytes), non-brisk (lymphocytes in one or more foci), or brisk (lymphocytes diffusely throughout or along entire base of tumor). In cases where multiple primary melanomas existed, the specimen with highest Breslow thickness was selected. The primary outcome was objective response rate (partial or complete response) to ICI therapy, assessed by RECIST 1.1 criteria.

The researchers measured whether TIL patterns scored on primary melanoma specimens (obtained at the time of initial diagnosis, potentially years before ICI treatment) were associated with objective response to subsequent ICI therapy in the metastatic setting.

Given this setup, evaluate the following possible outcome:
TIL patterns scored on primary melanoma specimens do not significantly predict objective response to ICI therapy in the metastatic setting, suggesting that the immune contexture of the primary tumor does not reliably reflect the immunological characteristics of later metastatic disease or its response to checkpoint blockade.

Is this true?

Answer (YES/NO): YES